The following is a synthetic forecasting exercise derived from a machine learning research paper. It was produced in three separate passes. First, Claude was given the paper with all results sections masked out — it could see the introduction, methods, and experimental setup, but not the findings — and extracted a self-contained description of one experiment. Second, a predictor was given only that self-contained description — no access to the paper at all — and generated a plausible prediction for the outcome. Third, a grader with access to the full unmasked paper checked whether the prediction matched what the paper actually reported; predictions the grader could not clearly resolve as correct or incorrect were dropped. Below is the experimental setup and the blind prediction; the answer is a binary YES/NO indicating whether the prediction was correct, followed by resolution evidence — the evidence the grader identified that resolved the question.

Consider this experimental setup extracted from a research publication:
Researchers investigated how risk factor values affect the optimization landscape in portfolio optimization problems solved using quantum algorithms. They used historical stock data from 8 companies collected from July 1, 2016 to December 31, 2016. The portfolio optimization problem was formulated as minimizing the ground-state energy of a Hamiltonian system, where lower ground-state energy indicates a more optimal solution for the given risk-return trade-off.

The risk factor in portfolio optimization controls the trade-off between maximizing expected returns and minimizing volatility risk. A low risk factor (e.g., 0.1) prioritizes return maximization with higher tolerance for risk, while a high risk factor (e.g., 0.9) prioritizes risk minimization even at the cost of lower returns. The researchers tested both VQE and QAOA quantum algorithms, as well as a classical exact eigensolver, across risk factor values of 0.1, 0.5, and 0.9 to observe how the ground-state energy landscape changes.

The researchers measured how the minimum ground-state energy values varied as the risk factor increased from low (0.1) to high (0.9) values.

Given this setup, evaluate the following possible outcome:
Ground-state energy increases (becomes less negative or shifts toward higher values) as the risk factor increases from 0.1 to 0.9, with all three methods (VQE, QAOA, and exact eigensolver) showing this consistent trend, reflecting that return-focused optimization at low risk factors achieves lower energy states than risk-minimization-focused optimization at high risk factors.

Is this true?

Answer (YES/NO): YES